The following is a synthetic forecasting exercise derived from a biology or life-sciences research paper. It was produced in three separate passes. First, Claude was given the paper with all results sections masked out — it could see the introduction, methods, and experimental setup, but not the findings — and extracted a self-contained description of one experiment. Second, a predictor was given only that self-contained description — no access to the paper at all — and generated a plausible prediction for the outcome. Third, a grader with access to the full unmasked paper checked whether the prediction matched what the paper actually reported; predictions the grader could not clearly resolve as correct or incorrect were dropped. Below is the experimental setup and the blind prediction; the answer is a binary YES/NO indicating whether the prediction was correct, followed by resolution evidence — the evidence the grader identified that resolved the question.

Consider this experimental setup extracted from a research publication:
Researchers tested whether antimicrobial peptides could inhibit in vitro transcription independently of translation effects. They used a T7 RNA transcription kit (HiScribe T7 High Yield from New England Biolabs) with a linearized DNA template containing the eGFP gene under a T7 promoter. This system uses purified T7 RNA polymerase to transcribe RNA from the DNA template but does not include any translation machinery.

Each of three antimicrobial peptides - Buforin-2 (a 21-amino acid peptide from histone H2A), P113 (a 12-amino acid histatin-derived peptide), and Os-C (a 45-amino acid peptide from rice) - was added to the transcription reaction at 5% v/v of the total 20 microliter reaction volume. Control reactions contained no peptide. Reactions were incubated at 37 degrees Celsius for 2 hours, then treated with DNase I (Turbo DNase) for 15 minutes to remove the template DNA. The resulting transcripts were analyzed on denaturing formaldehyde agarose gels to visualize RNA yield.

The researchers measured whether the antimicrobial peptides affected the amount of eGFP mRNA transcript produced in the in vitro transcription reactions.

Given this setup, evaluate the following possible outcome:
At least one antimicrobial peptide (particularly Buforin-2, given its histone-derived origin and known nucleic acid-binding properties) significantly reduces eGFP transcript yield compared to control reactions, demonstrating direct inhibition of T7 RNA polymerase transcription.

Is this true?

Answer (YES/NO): NO